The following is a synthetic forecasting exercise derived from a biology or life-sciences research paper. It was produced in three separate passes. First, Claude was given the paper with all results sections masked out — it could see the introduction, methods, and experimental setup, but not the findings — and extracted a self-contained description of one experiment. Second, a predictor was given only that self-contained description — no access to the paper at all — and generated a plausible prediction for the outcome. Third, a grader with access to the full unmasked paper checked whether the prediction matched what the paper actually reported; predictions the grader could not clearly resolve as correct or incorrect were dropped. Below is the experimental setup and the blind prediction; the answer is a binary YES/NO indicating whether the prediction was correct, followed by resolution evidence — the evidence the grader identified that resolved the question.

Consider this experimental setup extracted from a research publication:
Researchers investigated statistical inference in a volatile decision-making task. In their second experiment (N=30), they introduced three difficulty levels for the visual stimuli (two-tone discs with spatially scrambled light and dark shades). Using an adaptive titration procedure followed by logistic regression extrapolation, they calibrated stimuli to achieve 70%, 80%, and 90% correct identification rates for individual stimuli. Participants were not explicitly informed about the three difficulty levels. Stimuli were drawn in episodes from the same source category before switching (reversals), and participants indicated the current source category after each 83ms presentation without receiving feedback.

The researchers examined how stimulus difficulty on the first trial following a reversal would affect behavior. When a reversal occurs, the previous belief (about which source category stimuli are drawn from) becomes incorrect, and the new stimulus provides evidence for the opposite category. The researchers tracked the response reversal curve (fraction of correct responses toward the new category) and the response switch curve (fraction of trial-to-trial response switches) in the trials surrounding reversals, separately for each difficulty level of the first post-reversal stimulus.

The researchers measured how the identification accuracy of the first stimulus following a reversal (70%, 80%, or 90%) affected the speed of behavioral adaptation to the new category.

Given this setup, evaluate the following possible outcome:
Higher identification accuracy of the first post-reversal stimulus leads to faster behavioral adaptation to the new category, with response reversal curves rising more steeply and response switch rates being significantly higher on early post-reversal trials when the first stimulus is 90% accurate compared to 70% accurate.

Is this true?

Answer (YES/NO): YES